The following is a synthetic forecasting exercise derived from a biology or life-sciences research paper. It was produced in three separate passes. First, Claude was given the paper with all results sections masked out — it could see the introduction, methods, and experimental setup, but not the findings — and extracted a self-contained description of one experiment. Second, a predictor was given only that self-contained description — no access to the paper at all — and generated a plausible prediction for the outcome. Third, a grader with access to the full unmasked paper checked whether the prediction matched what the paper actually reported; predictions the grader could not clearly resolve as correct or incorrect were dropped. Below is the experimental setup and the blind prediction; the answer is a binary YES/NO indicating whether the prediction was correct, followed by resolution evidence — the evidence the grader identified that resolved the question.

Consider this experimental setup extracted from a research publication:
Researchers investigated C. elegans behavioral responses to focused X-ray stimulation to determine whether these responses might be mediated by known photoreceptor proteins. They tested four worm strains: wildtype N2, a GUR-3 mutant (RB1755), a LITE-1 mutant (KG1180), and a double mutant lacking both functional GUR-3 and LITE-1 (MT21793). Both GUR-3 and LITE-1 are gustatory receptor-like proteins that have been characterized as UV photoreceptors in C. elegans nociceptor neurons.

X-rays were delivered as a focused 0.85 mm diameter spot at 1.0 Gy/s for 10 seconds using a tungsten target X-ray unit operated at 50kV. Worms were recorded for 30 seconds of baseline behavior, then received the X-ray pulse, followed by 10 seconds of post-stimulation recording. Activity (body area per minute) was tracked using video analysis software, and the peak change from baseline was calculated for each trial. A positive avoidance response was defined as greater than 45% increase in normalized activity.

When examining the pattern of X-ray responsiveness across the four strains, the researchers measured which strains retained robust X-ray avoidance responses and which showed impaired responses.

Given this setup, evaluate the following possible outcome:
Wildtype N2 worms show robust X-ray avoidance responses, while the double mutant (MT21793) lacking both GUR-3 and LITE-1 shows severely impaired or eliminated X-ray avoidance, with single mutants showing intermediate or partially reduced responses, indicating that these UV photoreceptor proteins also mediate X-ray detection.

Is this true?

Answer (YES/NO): NO